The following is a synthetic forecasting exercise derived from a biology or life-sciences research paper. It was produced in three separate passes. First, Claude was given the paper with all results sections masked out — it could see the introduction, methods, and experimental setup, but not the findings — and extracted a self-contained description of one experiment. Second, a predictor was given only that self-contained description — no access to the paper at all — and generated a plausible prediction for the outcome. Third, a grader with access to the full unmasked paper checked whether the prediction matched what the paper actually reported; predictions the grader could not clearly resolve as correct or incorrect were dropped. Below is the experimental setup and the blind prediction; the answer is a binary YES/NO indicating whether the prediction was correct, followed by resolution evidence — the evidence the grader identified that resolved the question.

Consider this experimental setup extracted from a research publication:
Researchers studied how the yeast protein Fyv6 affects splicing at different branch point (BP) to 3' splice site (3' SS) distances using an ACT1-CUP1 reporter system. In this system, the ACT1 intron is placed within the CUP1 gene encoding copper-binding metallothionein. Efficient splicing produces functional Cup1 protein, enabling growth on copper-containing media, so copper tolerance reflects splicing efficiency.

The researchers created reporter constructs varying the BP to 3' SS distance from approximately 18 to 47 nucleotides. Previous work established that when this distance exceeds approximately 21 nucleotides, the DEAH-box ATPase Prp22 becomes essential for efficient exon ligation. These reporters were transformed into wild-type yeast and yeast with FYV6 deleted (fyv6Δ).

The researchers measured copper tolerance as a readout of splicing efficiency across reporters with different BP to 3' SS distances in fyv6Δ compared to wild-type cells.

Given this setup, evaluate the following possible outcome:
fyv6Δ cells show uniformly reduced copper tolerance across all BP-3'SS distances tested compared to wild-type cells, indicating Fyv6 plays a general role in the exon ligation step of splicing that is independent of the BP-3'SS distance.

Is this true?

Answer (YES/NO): NO